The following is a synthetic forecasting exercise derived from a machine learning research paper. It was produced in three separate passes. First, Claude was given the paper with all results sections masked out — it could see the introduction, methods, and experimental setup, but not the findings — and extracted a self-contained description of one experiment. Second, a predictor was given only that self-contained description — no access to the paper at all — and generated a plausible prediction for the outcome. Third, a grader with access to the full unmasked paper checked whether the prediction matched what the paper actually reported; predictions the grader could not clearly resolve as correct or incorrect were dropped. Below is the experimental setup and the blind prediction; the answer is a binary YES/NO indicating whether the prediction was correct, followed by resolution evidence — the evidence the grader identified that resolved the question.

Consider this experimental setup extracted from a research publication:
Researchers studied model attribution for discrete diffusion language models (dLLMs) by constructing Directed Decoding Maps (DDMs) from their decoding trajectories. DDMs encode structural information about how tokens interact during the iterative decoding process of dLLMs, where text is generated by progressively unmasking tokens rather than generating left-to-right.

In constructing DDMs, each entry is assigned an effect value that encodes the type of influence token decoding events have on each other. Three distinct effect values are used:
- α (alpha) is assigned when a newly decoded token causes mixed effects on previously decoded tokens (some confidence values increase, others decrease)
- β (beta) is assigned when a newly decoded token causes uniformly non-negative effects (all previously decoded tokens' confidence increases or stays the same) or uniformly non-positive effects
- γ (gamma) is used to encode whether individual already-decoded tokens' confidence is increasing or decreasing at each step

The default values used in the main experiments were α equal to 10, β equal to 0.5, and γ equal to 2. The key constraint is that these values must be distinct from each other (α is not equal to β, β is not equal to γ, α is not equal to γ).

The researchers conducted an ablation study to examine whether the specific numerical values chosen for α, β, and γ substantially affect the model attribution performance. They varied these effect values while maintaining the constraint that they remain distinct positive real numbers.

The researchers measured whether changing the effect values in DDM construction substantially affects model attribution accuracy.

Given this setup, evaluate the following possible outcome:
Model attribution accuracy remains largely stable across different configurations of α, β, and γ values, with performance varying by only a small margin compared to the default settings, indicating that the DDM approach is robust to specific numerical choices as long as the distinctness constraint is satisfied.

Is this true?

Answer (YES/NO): YES